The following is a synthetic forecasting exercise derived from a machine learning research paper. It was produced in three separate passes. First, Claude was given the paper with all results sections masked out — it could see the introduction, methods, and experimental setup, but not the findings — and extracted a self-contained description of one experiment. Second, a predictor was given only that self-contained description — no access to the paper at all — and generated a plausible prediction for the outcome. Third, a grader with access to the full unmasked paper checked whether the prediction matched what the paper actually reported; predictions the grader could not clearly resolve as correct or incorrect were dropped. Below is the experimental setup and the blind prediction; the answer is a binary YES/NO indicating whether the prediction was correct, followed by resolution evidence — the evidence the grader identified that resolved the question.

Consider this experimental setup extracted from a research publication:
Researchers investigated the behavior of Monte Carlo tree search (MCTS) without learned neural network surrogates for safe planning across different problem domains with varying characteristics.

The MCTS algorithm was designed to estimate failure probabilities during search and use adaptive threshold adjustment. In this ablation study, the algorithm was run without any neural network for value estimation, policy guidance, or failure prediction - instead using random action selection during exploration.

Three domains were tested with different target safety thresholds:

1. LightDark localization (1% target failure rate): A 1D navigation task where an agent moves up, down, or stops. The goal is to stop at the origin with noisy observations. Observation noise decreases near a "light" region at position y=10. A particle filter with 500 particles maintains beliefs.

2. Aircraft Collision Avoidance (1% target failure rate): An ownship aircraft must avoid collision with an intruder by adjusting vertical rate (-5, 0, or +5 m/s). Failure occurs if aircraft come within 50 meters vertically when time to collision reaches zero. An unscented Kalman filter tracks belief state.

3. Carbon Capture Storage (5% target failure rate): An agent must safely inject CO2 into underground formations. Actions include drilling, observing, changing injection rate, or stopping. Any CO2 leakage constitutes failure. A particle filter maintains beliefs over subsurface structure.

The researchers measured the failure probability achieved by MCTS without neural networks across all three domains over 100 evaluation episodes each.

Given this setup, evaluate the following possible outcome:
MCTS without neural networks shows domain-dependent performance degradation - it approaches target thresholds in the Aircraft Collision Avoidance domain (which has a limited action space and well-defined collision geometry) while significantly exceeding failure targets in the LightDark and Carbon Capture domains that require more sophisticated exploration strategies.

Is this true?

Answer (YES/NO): NO